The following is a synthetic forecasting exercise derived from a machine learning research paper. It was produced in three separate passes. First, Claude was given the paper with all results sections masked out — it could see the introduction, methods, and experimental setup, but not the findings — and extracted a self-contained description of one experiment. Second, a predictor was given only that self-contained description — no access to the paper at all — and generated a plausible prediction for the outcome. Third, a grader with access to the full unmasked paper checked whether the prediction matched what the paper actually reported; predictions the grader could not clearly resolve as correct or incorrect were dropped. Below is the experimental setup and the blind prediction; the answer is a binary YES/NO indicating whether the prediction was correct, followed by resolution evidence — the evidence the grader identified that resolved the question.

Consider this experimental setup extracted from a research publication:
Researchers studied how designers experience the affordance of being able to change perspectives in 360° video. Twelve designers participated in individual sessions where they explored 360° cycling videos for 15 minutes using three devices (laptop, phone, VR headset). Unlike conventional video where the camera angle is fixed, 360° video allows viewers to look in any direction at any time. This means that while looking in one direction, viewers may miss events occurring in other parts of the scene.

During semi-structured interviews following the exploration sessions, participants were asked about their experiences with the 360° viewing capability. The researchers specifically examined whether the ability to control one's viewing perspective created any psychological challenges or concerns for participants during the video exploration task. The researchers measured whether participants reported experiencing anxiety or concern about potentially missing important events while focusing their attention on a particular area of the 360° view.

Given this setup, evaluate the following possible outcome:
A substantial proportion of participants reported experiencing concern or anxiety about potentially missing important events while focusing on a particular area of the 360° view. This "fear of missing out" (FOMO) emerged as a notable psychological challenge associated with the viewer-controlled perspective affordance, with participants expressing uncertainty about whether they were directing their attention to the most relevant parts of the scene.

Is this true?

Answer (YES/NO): YES